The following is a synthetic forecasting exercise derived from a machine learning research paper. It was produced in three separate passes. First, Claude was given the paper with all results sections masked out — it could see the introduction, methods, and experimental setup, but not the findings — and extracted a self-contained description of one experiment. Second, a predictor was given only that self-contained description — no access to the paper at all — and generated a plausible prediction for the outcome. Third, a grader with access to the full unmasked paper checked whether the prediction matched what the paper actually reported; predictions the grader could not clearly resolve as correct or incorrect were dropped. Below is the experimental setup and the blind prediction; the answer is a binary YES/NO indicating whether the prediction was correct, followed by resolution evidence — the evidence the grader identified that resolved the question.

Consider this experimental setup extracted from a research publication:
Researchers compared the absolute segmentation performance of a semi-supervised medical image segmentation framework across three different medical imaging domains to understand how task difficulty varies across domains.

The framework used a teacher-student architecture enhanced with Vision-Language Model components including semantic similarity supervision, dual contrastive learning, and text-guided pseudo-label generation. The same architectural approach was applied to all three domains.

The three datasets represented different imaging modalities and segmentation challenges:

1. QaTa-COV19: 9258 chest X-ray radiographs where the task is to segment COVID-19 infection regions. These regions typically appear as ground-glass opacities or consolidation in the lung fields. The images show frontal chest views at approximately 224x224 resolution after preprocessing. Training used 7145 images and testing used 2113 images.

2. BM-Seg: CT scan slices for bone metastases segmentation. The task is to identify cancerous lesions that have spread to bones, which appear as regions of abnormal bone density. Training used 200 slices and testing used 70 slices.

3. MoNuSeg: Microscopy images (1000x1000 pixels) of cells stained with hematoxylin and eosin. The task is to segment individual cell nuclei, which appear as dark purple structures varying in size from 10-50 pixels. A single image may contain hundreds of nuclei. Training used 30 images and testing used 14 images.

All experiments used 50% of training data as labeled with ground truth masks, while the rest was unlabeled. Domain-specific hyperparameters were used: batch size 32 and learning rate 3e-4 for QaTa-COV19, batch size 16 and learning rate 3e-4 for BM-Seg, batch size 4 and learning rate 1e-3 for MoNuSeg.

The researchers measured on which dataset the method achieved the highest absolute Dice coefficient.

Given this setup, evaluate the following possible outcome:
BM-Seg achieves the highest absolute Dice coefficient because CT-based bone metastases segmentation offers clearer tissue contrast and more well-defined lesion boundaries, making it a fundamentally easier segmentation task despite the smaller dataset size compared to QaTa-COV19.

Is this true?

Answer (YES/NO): NO